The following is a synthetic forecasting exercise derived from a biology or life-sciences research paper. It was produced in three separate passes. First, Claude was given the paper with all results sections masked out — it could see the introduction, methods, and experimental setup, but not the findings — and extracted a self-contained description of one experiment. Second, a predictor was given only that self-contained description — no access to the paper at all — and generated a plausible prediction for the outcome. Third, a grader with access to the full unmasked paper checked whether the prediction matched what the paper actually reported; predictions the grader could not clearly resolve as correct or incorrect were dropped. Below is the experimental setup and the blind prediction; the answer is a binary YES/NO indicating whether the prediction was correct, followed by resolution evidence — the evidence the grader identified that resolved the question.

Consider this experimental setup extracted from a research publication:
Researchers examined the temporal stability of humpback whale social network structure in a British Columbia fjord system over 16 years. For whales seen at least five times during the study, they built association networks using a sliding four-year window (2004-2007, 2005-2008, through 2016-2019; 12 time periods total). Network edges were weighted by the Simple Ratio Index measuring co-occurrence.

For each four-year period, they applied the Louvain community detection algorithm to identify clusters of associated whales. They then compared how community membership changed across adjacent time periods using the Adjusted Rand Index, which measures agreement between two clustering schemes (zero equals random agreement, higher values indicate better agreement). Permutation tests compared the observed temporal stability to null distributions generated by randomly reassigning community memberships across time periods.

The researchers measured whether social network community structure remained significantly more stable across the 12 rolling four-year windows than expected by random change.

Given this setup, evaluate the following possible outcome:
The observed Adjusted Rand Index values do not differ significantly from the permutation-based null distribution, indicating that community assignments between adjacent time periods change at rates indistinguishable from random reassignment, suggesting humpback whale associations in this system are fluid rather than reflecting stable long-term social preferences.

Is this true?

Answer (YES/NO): NO